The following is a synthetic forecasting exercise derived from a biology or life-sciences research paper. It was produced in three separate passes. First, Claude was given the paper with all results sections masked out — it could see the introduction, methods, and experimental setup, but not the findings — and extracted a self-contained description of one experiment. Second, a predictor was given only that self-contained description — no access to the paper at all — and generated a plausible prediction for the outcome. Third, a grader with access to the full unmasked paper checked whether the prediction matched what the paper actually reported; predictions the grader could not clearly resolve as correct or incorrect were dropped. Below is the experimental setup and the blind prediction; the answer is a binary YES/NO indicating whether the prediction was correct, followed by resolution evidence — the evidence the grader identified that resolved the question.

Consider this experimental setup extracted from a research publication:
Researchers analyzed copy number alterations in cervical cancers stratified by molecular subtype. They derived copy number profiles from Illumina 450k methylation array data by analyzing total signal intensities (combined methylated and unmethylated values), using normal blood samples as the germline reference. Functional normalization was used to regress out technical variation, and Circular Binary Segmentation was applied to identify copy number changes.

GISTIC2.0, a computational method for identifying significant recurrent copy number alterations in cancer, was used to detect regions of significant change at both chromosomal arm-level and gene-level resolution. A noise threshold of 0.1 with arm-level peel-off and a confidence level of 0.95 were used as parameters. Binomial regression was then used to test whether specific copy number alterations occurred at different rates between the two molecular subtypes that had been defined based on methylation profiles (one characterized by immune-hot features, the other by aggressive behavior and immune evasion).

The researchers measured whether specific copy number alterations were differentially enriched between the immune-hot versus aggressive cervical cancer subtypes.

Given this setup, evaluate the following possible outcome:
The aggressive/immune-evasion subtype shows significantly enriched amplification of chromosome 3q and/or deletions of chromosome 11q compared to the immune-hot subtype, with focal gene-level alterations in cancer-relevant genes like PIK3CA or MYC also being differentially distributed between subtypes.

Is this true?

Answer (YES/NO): NO